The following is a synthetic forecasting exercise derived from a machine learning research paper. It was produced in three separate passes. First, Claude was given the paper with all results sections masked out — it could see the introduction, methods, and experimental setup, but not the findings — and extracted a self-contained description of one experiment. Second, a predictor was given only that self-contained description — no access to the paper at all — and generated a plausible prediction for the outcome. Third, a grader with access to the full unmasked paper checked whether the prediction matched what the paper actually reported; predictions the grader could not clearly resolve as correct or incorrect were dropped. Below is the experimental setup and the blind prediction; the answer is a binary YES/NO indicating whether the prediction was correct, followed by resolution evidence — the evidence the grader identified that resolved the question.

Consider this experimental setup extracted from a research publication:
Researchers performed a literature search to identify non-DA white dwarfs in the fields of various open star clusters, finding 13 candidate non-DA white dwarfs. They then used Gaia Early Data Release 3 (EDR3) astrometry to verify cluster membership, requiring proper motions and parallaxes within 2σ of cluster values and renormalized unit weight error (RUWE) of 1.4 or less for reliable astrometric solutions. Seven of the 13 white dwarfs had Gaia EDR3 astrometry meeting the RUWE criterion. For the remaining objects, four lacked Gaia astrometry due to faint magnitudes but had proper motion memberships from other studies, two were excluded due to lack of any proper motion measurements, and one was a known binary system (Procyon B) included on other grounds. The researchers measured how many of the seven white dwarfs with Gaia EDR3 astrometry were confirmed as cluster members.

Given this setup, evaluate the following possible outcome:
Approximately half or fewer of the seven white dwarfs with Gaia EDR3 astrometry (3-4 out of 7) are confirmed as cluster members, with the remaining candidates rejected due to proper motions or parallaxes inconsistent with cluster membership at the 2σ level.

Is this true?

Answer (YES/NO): YES